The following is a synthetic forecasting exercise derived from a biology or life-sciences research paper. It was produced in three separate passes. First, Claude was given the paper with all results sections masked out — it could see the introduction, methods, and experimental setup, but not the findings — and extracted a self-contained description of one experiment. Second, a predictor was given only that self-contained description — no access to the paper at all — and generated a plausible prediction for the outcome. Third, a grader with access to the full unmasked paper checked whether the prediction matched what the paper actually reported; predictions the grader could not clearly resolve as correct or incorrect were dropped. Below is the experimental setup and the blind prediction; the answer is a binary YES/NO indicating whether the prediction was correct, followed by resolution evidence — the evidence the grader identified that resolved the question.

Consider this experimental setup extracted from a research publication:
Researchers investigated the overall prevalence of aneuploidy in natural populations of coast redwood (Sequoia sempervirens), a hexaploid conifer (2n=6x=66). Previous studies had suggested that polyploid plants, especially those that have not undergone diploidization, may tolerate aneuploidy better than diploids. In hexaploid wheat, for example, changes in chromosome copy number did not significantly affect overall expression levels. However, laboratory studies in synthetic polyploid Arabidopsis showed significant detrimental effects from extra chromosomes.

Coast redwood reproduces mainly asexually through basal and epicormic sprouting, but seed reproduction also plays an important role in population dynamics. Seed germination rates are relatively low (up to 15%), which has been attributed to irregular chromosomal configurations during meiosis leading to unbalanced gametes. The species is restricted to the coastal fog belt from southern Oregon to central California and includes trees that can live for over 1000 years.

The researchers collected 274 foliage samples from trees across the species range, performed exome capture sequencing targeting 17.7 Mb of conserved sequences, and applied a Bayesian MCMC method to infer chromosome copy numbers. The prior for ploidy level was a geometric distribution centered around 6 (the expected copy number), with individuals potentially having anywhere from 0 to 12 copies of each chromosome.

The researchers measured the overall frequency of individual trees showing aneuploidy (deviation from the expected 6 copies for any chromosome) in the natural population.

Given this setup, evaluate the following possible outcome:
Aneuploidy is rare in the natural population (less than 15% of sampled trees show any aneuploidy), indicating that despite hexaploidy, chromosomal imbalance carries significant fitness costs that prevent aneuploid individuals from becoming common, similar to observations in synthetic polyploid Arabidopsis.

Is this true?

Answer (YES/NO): YES